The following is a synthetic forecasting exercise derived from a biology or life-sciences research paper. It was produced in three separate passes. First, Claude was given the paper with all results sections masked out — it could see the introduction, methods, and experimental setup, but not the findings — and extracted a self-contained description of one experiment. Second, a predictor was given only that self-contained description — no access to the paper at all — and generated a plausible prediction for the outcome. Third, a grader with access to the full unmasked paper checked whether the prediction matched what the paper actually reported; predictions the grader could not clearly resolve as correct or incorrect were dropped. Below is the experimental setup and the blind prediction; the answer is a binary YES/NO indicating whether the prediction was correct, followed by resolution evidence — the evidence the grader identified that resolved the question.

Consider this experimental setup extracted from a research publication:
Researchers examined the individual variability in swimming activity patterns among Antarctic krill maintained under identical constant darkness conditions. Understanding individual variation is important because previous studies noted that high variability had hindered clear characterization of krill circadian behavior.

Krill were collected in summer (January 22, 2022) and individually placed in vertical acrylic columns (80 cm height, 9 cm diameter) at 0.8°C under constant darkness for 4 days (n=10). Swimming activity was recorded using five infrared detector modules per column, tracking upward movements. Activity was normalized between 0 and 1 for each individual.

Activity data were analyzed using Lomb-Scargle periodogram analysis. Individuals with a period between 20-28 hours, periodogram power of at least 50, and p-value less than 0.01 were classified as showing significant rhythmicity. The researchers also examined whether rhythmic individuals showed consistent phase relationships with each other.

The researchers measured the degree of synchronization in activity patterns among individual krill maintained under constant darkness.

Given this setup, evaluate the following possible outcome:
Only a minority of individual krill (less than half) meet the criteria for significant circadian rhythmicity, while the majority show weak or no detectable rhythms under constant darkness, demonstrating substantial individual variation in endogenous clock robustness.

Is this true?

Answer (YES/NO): NO